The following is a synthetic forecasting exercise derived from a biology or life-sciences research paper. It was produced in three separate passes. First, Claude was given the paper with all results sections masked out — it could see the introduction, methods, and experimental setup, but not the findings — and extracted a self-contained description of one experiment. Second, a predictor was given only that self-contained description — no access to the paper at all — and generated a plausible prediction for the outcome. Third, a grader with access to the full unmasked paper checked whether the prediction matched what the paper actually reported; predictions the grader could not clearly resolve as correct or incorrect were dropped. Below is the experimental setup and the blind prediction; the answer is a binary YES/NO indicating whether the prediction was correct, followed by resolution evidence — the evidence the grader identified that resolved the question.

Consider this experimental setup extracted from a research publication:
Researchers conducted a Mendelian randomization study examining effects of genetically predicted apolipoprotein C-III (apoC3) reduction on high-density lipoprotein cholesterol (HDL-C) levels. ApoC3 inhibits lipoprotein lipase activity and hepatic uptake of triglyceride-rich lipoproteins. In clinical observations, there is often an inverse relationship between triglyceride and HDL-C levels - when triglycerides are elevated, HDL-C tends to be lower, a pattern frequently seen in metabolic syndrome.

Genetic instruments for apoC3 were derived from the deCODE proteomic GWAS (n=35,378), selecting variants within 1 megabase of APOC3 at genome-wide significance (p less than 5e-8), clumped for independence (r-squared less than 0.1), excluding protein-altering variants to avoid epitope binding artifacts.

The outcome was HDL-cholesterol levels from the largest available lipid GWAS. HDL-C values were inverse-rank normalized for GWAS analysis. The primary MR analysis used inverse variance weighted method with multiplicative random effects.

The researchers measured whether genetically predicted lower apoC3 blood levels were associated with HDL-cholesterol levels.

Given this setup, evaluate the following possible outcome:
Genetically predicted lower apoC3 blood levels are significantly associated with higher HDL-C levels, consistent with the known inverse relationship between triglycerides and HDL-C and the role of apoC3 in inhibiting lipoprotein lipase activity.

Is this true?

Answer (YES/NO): YES